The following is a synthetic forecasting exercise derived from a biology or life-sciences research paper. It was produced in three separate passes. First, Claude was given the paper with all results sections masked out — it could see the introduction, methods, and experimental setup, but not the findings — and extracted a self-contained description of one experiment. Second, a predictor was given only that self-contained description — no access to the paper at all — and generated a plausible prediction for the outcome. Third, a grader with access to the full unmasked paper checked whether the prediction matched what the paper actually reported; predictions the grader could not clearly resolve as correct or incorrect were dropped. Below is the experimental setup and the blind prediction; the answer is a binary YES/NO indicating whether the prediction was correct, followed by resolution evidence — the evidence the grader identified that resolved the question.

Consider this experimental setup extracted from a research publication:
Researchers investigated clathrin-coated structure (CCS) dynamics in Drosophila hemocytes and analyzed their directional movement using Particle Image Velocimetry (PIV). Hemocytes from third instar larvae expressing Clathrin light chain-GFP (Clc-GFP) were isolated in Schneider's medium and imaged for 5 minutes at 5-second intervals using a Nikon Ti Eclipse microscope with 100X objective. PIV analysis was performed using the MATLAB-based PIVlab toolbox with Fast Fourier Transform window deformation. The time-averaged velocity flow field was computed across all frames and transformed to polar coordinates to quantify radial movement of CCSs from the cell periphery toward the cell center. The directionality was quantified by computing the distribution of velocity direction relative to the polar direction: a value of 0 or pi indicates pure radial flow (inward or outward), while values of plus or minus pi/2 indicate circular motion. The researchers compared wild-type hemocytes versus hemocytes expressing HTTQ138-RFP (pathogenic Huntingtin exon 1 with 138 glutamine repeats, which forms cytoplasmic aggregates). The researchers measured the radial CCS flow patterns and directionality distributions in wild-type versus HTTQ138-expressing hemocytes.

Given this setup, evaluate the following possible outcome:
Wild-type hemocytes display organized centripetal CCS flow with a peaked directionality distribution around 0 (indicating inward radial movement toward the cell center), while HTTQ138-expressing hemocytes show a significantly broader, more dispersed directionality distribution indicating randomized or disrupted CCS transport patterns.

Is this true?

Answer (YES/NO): NO